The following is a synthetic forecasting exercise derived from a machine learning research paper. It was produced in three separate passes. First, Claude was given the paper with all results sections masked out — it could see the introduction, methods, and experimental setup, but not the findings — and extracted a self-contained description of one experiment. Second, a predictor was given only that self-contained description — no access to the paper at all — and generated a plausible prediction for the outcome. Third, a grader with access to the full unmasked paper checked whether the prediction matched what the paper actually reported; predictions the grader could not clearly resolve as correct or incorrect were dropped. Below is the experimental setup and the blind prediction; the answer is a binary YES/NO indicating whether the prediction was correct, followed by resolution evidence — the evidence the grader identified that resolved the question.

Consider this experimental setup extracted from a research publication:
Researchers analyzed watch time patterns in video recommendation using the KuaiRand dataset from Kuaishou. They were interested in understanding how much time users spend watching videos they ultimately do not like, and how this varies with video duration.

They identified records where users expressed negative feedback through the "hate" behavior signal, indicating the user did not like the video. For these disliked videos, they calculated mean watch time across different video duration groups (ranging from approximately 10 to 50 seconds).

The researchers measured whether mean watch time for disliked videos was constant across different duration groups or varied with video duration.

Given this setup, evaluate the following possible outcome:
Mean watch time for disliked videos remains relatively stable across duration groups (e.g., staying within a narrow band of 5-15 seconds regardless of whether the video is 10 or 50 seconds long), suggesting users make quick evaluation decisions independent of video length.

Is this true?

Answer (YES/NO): NO